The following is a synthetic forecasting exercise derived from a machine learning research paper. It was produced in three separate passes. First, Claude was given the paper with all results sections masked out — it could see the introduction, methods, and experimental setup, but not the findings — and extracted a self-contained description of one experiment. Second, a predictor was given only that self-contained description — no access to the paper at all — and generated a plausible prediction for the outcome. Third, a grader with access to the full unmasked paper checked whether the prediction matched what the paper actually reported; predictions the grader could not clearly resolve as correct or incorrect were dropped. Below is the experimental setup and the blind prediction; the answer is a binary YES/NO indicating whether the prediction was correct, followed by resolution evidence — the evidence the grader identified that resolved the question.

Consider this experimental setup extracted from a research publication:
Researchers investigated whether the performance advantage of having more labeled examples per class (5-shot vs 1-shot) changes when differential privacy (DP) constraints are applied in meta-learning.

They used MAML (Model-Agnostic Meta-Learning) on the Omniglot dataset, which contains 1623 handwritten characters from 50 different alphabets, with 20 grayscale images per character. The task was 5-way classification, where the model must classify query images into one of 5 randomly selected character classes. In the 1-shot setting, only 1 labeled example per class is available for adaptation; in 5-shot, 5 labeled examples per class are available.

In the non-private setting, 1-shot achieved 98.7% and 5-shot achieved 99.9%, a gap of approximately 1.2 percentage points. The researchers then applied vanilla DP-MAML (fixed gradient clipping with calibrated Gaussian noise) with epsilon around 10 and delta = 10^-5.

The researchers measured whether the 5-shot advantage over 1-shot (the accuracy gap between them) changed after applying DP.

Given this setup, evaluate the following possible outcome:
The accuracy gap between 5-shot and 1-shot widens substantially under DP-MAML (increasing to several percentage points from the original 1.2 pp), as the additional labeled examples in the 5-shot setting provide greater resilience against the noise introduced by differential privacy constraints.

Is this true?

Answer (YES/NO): NO